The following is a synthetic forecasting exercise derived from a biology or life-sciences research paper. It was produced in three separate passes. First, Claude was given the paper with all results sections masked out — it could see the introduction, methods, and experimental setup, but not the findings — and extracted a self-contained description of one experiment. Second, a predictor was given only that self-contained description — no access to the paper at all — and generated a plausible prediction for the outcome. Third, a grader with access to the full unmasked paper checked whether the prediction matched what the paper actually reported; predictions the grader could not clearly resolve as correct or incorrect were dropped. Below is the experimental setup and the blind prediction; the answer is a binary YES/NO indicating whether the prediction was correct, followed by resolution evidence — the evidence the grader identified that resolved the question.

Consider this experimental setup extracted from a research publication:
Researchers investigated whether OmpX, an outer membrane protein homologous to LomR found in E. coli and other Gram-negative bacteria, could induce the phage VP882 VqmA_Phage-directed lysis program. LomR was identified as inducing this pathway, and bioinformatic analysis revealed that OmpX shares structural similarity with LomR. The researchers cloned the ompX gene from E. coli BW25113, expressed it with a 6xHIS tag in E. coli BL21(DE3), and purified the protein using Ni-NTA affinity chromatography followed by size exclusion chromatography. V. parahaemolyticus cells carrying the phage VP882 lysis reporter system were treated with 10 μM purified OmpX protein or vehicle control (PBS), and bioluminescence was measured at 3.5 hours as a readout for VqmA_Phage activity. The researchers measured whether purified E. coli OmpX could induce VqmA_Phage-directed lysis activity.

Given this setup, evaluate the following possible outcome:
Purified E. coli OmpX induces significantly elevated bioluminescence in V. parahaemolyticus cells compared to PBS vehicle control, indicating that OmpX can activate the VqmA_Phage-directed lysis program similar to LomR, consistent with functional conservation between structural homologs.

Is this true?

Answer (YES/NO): YES